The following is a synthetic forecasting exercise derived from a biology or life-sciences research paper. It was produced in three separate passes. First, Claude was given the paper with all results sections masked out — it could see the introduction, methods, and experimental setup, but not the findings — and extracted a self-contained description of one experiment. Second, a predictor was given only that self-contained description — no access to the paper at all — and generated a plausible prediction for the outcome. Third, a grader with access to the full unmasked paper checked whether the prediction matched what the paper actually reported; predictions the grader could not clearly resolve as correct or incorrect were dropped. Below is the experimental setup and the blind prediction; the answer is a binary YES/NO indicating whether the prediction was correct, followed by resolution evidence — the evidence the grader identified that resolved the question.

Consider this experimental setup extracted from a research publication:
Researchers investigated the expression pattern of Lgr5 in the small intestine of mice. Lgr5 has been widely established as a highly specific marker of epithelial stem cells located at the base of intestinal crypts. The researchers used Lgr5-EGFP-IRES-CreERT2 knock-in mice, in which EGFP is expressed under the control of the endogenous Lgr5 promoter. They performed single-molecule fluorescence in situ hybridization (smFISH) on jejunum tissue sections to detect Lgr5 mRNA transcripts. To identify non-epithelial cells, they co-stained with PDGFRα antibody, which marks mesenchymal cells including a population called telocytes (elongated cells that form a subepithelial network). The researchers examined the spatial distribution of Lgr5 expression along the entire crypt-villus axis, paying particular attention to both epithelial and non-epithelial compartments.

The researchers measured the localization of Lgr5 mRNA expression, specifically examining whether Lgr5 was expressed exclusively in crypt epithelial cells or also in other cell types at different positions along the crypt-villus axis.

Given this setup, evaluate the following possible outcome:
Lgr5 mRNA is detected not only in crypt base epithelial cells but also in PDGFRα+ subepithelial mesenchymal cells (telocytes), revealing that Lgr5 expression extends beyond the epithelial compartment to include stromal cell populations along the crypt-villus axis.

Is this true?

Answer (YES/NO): YES